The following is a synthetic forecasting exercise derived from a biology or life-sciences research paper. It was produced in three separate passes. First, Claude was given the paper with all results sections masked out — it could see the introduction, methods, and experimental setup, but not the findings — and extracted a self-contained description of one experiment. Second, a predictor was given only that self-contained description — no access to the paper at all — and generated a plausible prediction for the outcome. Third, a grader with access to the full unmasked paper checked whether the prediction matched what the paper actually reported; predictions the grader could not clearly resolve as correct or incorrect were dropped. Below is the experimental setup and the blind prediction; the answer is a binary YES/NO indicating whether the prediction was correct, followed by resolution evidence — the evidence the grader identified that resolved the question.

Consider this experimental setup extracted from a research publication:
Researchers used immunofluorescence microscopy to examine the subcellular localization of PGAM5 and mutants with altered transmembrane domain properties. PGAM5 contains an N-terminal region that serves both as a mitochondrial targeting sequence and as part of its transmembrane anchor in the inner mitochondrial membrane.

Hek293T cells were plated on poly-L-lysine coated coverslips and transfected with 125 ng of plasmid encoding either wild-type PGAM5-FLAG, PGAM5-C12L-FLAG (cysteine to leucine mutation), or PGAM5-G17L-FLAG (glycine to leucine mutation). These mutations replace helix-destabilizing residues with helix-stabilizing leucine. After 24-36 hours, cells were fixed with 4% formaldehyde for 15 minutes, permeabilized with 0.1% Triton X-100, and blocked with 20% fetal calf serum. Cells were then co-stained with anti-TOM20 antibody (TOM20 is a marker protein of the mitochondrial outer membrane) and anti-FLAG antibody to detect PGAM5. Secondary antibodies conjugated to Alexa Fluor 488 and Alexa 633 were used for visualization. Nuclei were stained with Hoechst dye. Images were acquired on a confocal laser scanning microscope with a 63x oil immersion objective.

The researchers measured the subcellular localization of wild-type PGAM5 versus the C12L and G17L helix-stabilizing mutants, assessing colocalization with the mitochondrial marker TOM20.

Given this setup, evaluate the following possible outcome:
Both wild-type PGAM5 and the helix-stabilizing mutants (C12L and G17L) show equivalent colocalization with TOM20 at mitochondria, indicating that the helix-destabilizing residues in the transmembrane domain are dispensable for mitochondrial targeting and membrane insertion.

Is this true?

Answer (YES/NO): YES